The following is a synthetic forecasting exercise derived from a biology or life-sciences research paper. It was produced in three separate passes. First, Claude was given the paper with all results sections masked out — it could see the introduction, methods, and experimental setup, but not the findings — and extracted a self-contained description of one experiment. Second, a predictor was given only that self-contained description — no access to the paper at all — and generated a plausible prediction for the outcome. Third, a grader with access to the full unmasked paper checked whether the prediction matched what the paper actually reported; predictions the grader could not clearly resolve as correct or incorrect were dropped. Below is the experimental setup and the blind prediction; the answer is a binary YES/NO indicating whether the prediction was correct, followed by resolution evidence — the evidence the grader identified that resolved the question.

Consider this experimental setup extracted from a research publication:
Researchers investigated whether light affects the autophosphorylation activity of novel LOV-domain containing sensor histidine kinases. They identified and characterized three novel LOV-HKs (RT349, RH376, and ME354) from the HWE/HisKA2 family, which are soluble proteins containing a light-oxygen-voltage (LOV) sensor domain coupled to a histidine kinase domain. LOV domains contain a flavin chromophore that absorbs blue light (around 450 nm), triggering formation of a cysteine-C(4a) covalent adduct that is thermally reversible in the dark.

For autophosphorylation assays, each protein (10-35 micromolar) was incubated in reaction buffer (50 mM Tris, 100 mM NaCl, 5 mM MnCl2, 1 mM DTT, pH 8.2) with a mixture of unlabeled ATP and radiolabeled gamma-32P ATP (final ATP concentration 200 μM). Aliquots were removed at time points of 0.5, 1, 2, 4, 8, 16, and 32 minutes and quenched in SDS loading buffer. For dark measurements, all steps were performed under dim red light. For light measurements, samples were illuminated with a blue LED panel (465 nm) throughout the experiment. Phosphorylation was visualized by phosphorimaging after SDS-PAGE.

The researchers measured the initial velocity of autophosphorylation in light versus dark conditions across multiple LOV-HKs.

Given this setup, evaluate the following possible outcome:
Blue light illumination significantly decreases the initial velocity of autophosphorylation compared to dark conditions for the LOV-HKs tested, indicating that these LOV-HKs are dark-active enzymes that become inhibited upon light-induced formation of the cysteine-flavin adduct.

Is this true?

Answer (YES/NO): NO